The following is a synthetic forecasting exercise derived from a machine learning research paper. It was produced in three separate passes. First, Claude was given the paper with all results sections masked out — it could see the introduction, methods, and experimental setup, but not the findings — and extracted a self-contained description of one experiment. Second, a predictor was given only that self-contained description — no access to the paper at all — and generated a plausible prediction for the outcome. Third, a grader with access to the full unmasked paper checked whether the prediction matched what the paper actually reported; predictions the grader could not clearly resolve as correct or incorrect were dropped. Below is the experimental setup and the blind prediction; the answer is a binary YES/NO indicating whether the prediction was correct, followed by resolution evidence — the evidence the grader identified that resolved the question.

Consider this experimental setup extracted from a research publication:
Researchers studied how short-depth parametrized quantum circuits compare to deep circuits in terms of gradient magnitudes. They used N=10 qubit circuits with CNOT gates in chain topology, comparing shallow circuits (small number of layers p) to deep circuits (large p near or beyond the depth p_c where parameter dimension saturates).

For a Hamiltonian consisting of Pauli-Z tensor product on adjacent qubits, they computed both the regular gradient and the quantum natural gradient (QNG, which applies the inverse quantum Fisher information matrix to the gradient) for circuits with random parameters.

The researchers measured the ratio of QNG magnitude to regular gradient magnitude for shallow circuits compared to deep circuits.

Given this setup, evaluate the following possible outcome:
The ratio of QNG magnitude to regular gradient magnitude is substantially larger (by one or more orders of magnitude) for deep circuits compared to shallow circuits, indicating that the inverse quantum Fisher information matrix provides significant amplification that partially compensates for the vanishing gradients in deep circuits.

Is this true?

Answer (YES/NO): NO